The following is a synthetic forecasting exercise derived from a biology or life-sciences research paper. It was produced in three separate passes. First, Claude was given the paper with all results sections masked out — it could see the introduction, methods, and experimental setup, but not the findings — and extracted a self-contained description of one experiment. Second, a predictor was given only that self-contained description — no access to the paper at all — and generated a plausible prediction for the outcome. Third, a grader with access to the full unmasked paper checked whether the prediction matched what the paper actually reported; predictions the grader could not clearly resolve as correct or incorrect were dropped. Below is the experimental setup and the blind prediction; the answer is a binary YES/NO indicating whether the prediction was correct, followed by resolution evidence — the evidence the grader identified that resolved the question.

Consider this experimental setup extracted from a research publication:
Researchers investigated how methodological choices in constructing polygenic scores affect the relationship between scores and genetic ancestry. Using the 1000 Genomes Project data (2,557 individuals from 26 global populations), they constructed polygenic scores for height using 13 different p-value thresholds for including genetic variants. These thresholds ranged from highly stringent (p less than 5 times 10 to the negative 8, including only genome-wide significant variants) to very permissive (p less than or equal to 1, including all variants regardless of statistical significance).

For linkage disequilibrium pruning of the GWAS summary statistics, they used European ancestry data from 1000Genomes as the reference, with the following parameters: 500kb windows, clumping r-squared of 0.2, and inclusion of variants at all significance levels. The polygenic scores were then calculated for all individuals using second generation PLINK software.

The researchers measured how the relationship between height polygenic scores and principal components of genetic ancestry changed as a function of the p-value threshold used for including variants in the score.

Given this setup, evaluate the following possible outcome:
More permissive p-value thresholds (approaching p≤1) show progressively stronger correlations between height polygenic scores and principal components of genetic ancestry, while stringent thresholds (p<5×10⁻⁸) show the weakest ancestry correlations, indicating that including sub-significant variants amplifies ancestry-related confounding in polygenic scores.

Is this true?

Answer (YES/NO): YES